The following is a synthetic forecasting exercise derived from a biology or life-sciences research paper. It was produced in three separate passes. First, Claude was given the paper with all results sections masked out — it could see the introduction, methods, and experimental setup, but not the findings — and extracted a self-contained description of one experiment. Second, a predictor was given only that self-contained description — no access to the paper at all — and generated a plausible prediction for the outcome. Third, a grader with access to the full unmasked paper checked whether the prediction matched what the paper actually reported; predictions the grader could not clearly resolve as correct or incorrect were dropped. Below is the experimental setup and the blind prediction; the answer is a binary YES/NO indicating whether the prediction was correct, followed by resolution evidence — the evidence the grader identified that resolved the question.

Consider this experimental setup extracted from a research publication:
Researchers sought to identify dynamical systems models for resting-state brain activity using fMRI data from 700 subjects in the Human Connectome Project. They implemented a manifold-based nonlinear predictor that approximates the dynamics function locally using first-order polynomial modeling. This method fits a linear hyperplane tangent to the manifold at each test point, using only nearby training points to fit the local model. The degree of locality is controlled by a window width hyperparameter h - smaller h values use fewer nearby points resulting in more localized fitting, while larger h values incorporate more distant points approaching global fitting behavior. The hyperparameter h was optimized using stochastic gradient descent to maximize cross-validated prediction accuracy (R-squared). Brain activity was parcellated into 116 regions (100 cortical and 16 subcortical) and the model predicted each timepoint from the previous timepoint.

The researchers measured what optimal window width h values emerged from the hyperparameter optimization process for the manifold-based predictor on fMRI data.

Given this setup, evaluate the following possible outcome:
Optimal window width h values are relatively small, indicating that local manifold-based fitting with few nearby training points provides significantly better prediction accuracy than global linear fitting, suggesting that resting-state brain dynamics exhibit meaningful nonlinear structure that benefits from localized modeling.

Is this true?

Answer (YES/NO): NO